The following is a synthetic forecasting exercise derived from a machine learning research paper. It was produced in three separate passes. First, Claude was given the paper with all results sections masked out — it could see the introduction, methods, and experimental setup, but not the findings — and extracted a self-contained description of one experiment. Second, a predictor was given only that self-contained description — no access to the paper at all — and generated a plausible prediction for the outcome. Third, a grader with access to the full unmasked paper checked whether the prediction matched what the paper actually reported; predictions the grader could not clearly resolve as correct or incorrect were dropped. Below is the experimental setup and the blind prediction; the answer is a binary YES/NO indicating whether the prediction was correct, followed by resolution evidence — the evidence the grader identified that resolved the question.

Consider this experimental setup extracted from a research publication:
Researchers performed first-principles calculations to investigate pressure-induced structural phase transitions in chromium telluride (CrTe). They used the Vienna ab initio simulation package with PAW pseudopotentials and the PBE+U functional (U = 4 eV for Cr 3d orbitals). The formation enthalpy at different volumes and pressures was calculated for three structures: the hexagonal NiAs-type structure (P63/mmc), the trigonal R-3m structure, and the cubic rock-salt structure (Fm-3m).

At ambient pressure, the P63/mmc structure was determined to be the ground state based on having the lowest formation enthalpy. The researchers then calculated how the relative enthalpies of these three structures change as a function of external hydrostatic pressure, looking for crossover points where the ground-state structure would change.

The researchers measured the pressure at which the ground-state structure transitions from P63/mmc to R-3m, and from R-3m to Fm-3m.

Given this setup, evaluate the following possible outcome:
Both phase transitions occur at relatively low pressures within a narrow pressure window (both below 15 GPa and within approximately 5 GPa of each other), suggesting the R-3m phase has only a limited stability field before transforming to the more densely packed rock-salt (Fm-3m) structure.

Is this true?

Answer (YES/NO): NO